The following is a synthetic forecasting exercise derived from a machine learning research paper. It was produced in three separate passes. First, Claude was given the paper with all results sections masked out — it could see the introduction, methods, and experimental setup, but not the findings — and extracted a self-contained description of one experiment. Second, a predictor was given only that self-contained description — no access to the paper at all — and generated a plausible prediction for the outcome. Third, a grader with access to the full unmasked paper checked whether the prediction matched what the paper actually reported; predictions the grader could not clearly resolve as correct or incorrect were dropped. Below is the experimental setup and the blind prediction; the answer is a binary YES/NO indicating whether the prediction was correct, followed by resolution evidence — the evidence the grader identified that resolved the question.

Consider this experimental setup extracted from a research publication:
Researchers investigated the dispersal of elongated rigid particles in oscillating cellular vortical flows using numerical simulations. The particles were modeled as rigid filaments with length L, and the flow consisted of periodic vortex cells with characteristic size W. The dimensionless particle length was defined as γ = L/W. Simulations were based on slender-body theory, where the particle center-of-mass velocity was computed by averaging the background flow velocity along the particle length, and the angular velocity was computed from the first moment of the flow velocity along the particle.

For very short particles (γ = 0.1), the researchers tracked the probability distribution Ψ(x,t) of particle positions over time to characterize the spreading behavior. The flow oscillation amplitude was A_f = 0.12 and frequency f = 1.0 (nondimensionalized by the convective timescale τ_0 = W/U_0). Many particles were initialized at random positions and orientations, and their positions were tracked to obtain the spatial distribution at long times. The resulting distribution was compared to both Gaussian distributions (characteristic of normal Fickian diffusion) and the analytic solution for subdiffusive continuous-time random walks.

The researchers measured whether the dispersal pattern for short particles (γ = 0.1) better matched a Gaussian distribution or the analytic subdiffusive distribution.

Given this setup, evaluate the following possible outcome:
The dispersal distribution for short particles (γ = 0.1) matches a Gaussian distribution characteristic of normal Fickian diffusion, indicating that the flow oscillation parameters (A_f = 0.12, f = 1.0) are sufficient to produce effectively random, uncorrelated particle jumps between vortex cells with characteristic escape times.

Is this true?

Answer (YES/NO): NO